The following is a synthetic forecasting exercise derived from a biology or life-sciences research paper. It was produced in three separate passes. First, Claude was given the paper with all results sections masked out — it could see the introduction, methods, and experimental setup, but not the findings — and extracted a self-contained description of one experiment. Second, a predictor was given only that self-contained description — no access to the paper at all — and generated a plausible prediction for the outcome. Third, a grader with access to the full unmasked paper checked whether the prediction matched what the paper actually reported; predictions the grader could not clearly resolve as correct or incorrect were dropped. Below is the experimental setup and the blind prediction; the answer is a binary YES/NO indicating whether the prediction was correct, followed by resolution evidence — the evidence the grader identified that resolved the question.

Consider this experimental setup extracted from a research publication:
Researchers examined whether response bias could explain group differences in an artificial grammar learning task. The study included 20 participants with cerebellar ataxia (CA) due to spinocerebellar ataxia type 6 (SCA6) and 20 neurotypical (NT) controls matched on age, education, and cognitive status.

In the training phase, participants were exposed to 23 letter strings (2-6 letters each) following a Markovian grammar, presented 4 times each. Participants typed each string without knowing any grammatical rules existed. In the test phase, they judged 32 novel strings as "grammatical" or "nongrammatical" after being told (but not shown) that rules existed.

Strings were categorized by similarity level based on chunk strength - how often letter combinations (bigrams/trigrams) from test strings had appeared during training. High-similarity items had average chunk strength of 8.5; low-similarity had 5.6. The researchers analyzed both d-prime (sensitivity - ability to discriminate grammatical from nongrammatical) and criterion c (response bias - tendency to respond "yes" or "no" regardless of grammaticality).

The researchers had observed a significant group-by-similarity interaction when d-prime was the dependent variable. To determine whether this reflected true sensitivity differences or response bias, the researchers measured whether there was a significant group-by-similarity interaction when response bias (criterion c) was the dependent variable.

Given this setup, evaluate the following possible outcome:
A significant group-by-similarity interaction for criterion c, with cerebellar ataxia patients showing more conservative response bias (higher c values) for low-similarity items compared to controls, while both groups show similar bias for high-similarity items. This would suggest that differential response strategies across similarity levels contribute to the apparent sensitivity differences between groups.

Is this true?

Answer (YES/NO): NO